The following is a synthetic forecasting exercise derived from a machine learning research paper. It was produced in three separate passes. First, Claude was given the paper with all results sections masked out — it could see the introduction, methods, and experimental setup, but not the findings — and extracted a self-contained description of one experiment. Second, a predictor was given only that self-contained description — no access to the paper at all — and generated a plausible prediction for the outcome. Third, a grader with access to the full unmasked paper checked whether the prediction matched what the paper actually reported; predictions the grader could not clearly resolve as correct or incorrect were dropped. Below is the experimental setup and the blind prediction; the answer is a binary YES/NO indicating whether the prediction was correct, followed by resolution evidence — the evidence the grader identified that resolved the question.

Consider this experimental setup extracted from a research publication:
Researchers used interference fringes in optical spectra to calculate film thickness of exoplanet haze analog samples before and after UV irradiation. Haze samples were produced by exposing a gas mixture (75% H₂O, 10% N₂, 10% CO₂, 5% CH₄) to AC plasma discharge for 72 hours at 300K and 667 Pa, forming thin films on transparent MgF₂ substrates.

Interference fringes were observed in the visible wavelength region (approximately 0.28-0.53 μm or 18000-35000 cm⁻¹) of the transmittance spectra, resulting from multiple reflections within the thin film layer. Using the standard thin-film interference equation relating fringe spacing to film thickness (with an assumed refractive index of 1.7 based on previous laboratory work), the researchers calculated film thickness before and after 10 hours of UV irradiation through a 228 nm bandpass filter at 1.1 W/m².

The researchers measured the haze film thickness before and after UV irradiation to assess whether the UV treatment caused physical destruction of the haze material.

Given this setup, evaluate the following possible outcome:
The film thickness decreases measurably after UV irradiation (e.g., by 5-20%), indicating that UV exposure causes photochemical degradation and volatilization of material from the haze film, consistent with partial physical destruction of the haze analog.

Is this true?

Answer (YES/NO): NO